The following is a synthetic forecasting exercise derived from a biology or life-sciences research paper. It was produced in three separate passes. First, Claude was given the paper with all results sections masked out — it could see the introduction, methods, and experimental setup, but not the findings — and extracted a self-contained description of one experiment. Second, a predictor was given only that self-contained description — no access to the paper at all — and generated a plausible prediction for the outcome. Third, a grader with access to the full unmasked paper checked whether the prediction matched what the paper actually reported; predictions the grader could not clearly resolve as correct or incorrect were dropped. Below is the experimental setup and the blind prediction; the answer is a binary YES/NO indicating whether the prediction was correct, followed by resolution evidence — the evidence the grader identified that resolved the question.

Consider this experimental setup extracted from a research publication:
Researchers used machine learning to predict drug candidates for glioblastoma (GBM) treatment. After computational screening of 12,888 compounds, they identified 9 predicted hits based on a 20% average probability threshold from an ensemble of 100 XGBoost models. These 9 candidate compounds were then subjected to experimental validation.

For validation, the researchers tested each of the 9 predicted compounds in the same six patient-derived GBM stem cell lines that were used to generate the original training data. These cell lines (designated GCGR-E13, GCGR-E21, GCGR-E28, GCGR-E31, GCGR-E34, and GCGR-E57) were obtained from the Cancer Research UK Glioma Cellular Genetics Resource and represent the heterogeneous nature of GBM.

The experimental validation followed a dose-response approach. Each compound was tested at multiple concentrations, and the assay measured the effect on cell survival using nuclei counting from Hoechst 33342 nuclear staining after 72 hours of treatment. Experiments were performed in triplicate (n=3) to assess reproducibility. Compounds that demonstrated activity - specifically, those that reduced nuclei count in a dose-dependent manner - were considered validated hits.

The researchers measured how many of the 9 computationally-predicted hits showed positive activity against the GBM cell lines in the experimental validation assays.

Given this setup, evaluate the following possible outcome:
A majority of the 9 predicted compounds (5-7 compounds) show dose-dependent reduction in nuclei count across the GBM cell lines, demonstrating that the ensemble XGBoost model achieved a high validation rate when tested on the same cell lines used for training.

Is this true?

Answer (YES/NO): NO